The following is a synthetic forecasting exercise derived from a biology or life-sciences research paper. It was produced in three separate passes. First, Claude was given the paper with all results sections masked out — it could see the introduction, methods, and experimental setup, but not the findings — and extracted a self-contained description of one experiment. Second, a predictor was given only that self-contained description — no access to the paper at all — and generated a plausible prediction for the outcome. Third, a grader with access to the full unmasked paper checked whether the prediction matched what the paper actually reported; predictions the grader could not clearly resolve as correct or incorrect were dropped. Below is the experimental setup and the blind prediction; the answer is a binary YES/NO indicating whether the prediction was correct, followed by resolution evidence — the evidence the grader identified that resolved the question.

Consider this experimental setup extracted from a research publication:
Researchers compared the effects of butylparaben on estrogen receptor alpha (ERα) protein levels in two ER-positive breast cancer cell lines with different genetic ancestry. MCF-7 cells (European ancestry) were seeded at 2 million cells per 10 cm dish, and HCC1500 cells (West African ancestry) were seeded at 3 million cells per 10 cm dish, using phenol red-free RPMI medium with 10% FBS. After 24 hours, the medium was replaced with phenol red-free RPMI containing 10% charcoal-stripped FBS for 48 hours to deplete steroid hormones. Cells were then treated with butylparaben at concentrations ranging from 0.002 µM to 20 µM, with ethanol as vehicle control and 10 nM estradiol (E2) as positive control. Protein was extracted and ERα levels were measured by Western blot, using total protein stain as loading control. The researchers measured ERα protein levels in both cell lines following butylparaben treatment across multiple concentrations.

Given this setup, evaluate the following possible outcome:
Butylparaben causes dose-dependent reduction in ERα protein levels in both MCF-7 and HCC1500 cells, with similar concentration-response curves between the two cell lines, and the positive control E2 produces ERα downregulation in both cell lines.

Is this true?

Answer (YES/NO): NO